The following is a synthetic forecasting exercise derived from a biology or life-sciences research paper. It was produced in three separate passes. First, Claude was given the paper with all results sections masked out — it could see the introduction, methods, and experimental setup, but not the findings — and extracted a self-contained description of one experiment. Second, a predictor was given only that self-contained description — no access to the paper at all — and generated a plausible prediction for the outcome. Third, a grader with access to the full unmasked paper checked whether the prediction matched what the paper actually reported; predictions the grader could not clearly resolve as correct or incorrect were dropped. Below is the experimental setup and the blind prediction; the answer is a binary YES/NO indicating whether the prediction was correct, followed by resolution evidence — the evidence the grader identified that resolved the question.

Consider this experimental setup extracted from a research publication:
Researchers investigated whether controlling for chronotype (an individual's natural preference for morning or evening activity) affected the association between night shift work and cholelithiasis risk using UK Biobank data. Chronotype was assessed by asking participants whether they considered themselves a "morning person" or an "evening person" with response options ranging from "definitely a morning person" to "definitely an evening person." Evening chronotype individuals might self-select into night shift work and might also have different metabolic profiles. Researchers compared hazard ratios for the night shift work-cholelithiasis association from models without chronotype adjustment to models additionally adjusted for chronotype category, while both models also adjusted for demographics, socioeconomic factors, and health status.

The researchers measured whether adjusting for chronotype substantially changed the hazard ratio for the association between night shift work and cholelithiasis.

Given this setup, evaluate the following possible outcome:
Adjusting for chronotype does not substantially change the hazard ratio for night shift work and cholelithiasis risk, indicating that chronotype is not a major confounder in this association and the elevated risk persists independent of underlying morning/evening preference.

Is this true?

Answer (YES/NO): YES